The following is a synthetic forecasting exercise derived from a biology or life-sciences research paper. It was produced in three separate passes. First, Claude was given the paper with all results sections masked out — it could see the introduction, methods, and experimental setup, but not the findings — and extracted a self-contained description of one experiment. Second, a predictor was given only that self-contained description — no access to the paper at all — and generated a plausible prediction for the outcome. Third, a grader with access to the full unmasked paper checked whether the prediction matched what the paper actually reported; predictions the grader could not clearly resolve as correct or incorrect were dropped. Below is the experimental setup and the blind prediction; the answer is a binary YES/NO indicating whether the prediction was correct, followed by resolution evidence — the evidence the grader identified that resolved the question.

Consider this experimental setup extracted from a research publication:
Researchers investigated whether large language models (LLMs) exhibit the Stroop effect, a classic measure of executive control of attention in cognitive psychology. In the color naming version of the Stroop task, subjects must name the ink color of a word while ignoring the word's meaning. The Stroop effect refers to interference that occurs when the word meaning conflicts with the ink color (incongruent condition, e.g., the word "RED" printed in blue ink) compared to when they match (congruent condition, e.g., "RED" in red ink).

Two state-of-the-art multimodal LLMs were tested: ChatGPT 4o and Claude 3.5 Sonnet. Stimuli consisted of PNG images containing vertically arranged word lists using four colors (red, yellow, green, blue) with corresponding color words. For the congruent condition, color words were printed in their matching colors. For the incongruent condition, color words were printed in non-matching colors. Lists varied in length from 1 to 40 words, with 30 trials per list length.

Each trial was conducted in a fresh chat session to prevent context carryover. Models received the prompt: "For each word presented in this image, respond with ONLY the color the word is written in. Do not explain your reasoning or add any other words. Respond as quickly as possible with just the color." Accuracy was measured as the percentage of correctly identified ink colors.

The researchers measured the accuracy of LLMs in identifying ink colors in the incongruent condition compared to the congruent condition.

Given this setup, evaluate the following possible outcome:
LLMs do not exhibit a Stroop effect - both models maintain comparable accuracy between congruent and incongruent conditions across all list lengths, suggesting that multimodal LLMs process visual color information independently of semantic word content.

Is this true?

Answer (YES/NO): NO